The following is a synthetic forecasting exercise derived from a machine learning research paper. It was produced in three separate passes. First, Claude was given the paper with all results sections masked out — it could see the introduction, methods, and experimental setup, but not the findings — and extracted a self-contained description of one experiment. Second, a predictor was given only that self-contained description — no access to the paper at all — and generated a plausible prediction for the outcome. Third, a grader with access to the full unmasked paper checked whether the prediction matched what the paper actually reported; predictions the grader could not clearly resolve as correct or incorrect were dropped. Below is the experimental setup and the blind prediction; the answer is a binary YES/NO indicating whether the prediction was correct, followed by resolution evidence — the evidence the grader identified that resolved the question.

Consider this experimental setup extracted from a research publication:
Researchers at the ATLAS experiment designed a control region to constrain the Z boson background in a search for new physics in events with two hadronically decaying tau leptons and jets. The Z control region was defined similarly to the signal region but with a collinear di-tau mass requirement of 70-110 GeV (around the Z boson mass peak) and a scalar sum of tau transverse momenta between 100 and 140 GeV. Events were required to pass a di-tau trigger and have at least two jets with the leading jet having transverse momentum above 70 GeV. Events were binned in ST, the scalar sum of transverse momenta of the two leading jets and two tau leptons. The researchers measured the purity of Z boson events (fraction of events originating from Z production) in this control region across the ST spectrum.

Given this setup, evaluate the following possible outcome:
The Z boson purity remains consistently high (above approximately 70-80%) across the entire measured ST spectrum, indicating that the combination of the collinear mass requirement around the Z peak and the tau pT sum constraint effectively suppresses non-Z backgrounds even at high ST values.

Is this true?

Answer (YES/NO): YES